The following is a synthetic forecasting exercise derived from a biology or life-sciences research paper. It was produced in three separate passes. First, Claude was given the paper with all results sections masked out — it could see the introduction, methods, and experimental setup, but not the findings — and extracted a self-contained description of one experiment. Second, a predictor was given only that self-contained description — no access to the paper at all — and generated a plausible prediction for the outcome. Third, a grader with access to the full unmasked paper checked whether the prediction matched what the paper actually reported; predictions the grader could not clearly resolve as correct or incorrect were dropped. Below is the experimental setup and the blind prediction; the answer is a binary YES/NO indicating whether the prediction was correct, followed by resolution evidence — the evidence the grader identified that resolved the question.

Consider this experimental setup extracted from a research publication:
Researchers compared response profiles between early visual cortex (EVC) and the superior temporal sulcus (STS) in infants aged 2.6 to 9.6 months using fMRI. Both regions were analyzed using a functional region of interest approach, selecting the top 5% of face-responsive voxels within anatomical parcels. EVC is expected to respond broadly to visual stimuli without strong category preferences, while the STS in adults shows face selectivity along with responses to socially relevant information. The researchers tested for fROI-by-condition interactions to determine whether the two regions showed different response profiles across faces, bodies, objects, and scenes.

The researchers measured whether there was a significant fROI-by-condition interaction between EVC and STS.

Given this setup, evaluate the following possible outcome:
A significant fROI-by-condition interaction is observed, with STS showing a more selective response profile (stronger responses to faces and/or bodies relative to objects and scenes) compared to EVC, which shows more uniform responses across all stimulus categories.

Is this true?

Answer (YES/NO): NO